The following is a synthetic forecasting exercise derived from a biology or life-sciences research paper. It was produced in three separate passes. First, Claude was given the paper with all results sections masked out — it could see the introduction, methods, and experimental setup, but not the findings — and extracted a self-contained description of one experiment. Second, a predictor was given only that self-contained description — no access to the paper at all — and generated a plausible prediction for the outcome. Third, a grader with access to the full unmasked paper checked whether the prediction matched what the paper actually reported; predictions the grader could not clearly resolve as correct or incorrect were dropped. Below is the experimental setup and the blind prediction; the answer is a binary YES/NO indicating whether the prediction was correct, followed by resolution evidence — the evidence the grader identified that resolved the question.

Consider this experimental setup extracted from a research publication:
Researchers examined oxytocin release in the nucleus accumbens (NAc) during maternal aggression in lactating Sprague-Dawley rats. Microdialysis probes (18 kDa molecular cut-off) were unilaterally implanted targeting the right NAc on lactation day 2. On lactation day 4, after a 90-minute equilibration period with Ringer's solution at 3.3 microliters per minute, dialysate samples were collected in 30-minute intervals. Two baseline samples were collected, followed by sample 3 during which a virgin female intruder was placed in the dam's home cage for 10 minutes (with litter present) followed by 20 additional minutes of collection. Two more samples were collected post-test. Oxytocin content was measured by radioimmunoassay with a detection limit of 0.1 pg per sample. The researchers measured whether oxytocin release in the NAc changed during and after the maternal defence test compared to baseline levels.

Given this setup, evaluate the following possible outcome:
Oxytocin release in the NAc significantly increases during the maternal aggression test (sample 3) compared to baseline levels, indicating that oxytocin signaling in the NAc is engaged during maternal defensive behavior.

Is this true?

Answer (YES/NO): NO